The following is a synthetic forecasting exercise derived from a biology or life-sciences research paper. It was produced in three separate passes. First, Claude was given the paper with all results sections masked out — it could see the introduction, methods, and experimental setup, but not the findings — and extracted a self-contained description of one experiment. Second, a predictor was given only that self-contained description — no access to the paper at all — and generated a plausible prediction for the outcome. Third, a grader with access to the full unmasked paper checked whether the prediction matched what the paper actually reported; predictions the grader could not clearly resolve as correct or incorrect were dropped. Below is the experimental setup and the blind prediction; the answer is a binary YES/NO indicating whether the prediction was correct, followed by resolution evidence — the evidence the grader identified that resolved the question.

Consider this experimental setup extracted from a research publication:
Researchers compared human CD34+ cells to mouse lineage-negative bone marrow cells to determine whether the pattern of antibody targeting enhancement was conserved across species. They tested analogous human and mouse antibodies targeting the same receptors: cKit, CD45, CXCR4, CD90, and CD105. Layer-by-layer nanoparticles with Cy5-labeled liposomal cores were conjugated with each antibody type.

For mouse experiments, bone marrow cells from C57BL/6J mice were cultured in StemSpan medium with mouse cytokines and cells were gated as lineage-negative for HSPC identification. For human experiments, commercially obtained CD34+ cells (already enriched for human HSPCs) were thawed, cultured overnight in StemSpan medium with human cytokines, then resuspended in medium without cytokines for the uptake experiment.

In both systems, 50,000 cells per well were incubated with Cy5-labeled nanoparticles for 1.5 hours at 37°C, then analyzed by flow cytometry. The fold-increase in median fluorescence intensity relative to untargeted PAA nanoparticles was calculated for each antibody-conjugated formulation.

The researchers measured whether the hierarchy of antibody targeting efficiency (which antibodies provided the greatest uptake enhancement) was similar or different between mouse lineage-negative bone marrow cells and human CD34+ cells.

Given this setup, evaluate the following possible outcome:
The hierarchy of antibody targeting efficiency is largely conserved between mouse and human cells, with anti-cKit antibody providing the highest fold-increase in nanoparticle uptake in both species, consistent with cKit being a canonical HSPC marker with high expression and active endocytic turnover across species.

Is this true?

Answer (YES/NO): NO